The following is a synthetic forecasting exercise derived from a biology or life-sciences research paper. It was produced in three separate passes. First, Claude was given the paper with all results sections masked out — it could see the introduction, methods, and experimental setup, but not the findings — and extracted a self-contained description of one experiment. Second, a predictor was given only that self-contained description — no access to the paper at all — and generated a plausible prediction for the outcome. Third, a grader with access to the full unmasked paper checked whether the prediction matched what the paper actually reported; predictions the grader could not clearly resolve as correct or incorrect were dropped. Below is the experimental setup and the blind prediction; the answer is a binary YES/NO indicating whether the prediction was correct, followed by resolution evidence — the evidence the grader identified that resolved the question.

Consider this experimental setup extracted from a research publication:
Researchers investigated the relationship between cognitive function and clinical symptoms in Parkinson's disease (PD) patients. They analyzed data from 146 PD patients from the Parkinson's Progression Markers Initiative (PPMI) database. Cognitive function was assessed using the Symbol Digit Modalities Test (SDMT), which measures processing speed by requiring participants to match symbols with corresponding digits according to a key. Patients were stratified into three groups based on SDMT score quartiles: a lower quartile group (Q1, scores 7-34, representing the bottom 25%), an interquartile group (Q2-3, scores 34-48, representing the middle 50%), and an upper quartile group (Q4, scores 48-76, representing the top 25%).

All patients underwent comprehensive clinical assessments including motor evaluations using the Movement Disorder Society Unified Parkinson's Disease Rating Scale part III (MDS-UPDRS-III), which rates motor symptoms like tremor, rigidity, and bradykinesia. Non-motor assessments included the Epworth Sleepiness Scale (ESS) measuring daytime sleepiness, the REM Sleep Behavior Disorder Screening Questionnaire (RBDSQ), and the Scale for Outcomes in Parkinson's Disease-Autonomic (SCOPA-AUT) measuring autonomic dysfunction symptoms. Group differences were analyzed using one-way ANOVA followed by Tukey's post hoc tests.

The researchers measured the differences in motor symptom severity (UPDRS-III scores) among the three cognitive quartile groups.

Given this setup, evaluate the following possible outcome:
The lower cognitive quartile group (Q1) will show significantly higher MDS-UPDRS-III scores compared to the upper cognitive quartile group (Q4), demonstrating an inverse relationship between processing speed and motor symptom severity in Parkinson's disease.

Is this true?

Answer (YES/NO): YES